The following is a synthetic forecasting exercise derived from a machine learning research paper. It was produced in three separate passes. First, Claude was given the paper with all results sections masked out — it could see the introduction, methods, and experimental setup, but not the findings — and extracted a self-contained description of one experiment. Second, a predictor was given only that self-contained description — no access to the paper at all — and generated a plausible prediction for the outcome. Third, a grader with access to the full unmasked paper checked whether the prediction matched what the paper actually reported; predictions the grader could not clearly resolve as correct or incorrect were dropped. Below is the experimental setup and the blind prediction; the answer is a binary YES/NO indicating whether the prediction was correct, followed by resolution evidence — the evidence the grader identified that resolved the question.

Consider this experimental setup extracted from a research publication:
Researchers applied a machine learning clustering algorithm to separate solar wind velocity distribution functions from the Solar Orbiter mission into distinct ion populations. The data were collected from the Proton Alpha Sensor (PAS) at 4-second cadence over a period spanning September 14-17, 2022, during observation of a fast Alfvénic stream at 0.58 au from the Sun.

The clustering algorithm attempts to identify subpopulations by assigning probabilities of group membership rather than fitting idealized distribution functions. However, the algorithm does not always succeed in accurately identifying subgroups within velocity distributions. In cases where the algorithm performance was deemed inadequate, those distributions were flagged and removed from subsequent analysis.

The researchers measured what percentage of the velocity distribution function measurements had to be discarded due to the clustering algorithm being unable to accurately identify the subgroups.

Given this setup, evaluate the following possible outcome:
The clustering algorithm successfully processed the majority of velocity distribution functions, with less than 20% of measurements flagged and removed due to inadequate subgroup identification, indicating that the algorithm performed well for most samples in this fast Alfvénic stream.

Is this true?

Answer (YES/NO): YES